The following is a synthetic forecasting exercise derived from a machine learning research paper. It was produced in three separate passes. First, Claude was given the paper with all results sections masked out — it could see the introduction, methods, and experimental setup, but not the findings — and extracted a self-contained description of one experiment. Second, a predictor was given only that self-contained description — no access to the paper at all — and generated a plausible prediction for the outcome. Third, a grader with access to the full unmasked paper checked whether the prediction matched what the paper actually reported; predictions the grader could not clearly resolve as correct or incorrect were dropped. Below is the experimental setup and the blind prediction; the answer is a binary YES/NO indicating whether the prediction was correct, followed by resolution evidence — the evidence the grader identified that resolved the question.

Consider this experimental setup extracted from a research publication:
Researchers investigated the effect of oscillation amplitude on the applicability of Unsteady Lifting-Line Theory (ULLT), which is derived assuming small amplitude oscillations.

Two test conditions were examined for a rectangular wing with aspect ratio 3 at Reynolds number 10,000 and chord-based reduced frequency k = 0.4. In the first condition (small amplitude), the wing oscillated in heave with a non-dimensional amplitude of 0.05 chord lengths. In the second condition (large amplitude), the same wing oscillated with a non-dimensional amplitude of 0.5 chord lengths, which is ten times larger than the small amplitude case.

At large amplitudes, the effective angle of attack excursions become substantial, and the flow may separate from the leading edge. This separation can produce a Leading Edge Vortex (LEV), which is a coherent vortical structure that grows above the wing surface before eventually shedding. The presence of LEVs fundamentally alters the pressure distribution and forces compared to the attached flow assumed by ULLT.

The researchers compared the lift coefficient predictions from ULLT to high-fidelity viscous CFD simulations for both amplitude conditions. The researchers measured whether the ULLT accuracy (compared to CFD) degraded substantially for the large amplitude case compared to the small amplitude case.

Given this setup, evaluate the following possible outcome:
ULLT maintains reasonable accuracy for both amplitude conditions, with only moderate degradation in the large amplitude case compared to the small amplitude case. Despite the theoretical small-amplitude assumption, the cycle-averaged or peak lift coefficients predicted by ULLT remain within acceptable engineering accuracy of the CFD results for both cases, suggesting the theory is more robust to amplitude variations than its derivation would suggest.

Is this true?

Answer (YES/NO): YES